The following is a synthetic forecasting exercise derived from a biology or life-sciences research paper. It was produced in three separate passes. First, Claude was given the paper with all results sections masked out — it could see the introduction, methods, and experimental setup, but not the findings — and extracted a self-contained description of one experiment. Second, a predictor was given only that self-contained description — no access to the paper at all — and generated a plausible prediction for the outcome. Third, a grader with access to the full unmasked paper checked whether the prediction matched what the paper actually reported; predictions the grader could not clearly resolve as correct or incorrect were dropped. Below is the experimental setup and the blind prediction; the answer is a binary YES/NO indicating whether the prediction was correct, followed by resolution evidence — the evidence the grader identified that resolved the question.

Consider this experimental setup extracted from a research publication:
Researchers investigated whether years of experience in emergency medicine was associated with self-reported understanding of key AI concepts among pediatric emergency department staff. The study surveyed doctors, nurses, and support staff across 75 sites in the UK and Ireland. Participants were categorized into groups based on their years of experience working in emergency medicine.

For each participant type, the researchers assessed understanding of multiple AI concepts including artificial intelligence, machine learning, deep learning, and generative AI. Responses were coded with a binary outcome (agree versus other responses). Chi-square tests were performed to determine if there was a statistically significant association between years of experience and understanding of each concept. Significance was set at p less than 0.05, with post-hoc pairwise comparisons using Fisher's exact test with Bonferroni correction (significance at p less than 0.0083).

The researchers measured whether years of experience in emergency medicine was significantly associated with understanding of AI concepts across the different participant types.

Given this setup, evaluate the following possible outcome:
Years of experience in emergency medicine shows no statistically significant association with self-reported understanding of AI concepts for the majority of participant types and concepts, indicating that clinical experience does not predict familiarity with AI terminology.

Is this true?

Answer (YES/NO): YES